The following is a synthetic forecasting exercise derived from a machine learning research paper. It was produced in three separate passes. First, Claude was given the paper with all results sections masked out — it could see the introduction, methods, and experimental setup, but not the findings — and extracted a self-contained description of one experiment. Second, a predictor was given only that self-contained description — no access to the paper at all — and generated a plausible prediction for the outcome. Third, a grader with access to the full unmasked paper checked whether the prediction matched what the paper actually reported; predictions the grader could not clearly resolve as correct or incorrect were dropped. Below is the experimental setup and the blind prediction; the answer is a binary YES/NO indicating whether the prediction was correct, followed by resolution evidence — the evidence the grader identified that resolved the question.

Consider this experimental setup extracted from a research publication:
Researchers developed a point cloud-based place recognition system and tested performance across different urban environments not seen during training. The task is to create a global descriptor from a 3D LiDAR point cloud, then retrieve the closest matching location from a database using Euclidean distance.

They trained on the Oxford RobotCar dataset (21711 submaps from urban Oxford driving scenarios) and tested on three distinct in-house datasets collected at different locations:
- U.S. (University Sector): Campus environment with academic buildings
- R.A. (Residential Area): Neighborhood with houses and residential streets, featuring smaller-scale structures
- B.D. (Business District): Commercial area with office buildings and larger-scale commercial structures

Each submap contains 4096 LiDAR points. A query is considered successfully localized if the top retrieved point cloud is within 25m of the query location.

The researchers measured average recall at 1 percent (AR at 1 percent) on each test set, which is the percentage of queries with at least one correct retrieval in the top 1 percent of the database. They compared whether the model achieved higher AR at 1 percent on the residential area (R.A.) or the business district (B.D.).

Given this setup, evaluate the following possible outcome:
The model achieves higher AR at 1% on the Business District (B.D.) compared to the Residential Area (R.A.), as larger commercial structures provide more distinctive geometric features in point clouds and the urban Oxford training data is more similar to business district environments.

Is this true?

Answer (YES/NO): NO